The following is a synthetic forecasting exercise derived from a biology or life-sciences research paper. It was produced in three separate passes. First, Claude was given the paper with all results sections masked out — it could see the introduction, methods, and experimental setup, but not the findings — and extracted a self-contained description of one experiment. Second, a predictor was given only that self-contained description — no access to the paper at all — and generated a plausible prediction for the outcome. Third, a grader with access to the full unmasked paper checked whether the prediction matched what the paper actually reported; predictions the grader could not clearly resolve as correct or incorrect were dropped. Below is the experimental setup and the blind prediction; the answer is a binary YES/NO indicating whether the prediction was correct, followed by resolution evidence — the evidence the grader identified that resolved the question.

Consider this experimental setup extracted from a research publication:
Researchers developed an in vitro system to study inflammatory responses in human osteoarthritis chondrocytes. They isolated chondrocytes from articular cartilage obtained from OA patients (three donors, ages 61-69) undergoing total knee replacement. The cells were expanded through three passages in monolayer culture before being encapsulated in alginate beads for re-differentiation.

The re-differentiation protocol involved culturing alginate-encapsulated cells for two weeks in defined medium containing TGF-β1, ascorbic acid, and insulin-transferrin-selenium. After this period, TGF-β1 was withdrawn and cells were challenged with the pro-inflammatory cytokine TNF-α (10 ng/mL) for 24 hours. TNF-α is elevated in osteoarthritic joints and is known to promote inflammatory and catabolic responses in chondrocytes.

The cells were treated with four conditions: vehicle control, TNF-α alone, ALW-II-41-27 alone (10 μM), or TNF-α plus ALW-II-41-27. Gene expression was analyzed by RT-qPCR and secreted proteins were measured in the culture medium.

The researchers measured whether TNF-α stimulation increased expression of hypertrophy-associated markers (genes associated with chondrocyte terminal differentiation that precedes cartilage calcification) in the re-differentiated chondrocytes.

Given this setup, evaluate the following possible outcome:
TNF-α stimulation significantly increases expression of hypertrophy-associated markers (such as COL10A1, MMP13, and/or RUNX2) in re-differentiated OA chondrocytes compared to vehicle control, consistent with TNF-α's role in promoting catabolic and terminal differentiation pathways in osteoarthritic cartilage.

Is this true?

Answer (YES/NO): YES